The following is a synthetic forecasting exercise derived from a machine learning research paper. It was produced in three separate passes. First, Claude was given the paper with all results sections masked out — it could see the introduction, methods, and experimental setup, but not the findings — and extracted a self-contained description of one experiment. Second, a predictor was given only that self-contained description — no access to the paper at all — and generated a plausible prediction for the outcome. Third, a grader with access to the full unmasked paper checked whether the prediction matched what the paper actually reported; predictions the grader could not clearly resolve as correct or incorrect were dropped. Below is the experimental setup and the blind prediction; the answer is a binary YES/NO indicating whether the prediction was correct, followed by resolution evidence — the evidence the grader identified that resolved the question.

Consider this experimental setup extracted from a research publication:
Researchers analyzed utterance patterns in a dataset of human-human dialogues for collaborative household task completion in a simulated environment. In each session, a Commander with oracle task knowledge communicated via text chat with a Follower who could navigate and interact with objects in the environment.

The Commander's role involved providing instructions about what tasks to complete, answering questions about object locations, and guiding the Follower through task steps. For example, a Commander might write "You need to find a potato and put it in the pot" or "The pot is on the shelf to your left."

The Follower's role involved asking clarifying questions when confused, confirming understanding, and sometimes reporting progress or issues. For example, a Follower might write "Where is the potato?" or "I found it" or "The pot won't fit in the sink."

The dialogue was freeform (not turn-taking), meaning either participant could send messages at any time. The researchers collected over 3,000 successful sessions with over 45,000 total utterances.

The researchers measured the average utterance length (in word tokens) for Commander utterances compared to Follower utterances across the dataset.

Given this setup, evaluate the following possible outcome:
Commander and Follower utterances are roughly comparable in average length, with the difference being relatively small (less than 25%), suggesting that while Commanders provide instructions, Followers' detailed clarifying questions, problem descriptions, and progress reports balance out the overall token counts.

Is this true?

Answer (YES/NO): NO